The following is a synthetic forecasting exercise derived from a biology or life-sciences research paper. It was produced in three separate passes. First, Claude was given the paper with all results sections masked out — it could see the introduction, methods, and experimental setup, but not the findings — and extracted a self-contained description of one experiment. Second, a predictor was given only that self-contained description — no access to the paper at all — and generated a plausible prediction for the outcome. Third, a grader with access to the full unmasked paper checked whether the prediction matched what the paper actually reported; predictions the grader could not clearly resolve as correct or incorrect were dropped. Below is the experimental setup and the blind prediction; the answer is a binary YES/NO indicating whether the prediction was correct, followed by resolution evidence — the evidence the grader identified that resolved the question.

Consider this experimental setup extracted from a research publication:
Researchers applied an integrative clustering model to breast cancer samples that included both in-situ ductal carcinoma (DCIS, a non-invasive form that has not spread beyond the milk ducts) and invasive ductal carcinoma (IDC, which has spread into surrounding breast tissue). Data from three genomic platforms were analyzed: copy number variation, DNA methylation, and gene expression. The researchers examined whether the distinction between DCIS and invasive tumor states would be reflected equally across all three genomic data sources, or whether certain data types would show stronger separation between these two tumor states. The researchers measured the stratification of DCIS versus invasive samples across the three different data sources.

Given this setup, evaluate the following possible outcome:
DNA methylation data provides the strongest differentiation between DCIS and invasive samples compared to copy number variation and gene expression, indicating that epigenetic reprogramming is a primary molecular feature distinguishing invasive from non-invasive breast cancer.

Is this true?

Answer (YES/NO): NO